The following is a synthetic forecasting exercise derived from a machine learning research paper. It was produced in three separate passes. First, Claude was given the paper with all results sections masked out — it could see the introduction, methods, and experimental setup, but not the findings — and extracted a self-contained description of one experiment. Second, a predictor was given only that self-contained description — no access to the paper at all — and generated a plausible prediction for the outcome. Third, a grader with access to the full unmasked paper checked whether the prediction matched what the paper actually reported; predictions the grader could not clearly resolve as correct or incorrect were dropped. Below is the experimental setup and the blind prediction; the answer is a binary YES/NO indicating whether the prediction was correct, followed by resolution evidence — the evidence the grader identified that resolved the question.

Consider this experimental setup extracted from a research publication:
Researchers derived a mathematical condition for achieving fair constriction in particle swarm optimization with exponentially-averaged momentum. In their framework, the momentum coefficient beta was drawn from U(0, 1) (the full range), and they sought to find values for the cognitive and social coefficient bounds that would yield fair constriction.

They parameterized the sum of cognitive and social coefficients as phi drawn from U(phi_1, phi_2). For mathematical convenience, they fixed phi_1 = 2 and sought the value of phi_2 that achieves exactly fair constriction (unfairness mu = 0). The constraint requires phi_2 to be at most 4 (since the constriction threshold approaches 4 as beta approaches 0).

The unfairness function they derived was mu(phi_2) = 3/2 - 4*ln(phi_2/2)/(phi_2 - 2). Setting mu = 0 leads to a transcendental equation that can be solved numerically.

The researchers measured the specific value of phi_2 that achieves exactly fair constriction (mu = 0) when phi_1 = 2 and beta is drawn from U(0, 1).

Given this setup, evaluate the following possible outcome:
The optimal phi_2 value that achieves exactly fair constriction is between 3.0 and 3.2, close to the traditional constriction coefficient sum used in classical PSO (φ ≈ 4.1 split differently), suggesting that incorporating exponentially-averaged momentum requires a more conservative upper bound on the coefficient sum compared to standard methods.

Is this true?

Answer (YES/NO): NO